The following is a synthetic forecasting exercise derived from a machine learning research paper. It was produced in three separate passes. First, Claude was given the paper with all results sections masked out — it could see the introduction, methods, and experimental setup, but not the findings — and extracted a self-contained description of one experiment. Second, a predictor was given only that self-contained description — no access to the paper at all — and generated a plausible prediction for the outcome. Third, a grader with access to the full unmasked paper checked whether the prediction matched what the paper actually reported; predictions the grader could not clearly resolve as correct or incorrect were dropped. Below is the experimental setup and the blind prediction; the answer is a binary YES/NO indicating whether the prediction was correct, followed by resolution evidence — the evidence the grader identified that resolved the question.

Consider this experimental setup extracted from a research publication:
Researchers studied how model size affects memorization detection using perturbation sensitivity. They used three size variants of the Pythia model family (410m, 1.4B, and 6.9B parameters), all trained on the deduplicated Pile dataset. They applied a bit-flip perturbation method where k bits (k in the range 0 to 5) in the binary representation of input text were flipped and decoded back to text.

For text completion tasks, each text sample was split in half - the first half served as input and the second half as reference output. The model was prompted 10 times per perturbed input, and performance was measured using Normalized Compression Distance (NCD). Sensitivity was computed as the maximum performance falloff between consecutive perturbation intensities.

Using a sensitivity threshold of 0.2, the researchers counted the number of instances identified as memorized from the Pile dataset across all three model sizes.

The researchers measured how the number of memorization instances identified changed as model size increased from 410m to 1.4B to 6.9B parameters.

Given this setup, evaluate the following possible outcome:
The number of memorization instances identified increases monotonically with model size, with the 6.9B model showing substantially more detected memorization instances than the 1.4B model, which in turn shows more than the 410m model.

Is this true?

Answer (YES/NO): YES